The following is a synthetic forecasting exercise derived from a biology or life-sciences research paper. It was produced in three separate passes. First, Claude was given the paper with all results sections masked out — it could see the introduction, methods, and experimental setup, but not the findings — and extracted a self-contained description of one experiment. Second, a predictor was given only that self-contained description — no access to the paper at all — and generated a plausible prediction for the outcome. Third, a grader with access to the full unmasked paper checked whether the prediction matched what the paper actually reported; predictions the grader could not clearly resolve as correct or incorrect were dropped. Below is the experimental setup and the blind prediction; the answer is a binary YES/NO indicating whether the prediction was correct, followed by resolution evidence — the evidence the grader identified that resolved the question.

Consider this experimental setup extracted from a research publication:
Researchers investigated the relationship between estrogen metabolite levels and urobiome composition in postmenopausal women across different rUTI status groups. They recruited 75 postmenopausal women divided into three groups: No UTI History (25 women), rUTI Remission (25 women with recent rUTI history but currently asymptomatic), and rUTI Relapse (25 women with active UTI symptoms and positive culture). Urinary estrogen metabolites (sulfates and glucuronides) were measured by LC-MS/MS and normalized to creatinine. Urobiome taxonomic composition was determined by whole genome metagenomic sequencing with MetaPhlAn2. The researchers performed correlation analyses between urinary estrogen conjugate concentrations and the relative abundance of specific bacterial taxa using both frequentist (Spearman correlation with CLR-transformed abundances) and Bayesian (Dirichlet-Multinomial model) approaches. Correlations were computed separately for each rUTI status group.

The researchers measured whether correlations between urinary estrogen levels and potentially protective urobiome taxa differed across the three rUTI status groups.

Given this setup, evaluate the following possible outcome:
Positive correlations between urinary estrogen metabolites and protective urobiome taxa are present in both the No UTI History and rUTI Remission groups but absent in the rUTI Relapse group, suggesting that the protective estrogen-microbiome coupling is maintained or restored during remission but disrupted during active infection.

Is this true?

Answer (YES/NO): NO